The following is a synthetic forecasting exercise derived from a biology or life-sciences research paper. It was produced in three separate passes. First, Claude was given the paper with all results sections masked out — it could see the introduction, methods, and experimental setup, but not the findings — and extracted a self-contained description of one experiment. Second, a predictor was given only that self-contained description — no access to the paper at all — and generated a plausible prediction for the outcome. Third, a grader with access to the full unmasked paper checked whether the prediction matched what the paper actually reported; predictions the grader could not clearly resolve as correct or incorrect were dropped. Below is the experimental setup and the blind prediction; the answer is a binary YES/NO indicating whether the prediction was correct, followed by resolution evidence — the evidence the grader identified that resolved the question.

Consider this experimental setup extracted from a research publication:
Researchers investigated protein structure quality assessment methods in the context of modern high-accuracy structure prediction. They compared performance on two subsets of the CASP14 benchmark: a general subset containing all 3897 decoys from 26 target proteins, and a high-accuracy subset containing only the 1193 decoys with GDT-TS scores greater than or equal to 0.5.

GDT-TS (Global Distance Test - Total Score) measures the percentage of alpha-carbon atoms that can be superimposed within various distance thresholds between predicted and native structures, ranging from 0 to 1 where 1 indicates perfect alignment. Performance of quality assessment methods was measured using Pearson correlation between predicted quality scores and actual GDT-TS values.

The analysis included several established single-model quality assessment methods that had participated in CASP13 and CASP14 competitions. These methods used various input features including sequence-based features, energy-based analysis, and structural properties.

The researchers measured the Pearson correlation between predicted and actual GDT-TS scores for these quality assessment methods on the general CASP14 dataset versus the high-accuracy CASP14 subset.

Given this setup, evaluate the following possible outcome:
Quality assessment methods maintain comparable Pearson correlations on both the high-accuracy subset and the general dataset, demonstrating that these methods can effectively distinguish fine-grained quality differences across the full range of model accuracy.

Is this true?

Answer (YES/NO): NO